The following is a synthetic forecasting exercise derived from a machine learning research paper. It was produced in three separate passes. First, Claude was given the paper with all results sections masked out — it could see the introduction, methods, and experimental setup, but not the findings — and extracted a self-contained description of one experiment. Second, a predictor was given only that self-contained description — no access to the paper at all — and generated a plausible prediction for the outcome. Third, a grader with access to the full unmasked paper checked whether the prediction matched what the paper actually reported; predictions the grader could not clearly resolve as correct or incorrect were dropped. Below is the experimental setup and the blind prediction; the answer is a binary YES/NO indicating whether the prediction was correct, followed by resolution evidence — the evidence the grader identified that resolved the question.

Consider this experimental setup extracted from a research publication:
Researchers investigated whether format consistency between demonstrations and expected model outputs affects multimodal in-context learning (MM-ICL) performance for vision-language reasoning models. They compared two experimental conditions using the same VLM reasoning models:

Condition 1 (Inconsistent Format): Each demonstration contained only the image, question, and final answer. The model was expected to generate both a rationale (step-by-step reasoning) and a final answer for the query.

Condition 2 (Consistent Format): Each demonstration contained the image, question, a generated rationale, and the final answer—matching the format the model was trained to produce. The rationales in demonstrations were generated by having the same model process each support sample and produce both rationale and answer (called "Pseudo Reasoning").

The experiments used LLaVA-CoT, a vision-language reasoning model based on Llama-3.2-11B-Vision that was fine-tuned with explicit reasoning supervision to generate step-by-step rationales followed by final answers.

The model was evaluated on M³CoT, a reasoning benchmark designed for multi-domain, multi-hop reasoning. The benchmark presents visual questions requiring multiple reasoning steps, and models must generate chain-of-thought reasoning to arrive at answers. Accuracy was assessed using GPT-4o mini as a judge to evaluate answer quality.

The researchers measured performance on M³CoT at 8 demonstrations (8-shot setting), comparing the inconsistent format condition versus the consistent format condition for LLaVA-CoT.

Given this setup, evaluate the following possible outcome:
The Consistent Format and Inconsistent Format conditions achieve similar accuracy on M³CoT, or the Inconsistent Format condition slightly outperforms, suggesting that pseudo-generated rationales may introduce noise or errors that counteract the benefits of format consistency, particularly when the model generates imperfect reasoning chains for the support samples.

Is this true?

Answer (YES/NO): NO